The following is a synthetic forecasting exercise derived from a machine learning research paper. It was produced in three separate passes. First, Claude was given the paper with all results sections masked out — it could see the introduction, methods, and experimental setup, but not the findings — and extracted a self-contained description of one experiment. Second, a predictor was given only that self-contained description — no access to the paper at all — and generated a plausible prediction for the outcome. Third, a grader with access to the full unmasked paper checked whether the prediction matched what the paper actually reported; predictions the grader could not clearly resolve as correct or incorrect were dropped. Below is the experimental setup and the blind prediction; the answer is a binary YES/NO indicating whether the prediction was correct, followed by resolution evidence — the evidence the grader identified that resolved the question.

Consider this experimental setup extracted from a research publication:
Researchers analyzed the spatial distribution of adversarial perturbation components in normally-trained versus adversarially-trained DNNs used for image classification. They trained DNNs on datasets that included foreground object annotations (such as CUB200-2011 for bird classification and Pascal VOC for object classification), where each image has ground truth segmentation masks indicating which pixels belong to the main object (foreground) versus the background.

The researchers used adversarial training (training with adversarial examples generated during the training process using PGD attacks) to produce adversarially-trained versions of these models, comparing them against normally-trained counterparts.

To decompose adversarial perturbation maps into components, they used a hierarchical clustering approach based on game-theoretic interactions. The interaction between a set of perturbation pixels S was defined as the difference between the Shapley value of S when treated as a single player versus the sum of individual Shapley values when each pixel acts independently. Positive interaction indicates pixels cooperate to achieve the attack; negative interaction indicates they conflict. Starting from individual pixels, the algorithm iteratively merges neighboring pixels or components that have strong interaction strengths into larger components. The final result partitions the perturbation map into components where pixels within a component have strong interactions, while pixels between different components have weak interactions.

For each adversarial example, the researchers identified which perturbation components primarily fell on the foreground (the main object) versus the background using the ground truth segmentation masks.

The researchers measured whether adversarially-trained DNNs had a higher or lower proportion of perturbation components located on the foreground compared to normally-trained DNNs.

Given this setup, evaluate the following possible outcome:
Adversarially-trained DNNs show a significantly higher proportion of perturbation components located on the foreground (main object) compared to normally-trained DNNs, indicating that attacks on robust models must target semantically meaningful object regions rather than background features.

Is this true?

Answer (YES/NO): YES